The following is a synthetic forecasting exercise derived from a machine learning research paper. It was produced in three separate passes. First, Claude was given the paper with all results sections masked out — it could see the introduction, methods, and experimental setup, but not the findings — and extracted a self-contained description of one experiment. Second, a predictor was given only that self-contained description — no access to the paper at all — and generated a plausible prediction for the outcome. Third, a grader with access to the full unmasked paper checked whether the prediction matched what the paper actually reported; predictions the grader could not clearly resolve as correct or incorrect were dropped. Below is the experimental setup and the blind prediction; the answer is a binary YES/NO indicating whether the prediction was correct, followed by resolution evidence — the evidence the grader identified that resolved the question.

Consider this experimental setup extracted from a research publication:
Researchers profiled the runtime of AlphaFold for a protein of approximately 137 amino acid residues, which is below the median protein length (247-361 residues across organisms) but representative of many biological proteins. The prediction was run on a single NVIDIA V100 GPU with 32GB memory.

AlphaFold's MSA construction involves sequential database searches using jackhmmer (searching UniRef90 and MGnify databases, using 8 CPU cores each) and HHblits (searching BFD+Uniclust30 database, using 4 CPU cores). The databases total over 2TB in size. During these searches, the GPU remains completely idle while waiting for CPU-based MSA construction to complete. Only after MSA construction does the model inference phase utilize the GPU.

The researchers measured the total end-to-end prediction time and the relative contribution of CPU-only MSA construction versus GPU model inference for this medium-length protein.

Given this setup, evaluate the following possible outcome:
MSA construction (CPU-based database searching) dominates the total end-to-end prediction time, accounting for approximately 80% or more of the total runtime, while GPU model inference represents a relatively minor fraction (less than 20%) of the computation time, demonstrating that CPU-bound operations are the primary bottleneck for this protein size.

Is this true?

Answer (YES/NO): NO